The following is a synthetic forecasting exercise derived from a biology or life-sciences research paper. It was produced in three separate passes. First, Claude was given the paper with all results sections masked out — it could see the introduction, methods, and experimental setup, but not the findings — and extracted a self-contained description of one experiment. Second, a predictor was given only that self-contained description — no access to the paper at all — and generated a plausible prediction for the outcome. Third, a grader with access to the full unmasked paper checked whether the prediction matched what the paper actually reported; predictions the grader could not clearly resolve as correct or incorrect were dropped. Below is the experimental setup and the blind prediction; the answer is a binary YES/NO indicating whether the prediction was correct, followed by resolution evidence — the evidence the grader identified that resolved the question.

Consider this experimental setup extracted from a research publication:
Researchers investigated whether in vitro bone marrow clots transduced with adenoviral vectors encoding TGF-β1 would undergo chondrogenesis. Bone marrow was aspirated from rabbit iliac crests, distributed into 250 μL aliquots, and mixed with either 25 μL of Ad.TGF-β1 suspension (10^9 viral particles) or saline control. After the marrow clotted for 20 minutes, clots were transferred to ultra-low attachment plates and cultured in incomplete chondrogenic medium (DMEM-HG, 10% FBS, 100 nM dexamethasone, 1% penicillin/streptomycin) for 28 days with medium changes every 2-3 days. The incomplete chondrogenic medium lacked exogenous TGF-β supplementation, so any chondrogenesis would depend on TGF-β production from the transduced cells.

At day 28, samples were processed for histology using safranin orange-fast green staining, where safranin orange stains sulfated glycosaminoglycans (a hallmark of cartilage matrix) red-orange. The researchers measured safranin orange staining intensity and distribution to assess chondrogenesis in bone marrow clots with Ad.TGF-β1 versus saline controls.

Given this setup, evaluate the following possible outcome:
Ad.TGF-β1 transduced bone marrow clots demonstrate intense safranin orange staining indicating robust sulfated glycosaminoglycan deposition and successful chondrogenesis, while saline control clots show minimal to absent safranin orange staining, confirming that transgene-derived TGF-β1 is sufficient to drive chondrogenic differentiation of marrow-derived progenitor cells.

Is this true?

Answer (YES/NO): NO